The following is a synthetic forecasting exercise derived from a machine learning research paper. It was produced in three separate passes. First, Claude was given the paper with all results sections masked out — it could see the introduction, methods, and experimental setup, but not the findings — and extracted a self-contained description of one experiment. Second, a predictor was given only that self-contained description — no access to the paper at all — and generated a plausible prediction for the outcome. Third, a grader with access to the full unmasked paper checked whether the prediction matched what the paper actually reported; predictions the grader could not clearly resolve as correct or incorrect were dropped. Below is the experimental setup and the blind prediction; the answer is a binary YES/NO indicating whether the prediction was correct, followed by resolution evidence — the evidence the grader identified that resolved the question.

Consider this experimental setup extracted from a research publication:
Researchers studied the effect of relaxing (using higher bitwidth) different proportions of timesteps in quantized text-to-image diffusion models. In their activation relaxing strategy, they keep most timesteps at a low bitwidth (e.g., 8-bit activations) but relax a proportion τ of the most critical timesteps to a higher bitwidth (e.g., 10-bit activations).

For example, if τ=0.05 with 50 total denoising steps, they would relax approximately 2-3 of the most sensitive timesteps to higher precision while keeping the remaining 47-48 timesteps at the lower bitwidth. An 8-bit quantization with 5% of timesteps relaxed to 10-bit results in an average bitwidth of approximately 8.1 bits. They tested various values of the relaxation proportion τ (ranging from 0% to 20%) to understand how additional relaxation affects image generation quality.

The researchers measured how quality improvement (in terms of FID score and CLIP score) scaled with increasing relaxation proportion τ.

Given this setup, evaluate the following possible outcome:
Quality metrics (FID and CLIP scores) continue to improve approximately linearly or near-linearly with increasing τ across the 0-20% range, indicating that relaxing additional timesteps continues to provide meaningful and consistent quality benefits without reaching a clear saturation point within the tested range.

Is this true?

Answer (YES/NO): NO